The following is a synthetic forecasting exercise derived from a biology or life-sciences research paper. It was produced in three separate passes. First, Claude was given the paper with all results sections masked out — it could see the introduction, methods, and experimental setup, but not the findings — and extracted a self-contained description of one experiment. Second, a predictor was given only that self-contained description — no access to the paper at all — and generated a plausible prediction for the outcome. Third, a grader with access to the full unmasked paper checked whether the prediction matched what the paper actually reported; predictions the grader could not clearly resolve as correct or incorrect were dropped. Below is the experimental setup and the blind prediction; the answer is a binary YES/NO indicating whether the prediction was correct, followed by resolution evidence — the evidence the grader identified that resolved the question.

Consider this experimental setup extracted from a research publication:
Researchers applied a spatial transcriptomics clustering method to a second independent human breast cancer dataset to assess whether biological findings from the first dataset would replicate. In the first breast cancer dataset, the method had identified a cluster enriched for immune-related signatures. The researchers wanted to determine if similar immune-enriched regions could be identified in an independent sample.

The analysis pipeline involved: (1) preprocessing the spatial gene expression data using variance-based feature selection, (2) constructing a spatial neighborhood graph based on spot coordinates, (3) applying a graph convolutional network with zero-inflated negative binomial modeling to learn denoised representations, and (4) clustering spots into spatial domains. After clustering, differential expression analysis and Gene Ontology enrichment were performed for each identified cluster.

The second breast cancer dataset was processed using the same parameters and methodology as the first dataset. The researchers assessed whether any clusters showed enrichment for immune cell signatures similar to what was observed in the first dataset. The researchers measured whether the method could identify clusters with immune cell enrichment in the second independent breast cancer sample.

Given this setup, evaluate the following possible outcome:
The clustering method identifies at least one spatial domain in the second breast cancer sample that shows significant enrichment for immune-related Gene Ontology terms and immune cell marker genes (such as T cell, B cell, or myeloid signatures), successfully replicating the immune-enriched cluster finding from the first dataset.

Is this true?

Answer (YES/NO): YES